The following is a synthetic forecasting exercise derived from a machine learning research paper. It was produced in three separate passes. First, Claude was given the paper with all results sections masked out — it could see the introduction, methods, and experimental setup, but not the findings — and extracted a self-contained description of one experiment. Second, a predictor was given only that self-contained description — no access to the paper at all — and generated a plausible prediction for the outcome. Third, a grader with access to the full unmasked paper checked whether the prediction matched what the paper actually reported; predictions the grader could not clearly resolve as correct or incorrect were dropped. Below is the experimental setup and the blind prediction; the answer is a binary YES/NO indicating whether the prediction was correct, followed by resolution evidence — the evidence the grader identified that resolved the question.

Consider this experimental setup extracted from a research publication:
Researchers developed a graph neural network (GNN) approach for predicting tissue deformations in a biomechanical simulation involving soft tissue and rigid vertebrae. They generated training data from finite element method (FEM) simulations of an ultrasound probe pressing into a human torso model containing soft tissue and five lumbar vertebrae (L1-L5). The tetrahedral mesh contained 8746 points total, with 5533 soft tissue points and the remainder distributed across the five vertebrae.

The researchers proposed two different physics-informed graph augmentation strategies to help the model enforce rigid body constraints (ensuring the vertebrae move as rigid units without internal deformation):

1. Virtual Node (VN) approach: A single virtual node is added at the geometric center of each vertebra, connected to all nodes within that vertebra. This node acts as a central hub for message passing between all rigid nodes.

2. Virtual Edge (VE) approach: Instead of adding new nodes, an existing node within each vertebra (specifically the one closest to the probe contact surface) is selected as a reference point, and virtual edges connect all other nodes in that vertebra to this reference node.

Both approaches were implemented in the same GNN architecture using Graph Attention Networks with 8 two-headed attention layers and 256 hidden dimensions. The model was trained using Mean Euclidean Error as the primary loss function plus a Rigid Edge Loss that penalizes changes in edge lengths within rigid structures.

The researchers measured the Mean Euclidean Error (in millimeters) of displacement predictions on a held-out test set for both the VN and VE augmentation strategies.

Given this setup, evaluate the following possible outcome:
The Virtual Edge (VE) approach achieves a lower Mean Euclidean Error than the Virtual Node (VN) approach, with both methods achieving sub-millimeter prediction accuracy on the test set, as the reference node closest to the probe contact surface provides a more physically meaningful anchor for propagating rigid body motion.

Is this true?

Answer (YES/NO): NO